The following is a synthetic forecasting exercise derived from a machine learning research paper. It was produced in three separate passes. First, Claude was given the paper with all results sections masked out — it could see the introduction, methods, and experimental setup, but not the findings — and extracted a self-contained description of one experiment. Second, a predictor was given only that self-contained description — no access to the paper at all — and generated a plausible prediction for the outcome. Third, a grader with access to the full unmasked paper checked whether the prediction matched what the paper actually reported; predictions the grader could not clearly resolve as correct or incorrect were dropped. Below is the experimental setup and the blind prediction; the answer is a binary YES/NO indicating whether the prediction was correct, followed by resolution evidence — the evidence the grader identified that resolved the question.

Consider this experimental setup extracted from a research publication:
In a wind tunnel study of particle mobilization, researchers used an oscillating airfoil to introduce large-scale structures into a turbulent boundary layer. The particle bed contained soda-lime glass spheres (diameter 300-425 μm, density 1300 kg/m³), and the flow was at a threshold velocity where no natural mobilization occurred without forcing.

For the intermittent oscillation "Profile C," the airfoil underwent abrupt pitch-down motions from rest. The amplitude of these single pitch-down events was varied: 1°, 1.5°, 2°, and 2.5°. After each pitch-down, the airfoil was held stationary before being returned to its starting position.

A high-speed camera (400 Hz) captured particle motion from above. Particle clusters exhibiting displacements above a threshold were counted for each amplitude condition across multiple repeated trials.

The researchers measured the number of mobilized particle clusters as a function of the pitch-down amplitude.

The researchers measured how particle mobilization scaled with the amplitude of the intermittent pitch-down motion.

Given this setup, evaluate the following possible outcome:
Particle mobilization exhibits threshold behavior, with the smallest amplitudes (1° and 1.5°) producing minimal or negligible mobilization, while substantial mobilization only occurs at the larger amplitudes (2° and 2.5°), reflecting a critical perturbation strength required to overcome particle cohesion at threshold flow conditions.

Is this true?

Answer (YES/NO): YES